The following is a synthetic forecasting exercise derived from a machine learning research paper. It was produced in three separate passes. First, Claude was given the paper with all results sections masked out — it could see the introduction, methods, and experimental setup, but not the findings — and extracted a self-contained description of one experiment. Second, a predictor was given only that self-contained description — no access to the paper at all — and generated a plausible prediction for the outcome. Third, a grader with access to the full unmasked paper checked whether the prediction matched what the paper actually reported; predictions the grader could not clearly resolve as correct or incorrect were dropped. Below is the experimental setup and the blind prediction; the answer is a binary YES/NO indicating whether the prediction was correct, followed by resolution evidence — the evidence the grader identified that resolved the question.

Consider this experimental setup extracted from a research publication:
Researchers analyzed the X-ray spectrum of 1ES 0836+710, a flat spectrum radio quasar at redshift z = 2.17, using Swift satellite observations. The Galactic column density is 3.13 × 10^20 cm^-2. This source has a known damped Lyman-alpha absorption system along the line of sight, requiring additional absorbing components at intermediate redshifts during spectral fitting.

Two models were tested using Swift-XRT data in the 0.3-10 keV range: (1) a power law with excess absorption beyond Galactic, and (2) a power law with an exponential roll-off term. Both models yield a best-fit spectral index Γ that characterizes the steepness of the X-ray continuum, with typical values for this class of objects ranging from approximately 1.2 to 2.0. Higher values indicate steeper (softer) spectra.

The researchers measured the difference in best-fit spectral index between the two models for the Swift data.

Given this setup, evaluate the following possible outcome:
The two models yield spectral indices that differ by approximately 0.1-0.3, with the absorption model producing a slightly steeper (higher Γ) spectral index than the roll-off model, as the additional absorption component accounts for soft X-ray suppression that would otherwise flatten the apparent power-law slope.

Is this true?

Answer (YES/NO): NO